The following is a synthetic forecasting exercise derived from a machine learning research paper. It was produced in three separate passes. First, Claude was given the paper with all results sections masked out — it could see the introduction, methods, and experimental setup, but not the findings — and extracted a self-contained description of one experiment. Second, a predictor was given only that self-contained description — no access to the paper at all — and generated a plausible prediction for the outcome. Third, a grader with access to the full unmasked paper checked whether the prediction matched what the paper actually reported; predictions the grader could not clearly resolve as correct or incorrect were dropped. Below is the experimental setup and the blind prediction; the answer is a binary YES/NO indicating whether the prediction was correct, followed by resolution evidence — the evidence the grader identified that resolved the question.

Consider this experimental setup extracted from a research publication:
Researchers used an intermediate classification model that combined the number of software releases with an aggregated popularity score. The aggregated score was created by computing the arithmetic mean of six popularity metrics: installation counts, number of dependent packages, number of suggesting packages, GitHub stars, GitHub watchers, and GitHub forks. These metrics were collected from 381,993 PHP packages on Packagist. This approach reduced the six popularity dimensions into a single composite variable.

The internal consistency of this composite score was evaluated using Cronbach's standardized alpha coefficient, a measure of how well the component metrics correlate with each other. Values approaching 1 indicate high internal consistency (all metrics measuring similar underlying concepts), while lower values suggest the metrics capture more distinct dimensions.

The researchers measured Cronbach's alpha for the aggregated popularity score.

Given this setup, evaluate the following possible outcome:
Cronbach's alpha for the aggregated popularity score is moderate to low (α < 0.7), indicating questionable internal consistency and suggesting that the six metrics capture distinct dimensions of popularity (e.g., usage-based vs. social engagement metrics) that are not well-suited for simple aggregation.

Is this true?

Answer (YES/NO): NO